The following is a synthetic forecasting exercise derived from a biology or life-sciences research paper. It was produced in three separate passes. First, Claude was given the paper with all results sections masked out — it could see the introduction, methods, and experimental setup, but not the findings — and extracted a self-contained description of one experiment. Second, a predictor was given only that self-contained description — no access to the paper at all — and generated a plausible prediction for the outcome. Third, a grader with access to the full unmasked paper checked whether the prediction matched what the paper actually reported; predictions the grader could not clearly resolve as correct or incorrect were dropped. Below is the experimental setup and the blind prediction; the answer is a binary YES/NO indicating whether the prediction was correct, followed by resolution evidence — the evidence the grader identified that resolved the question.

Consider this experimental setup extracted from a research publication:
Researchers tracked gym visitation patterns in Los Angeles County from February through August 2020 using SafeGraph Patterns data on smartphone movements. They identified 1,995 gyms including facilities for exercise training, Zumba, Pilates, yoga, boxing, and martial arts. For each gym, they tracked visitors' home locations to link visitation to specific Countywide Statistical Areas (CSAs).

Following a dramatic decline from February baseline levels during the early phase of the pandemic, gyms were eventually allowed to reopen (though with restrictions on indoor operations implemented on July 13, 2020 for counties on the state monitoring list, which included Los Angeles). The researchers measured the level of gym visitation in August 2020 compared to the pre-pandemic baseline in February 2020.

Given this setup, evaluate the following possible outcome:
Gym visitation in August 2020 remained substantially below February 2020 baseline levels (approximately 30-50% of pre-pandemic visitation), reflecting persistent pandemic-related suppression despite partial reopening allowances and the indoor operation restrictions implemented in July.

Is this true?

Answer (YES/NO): YES